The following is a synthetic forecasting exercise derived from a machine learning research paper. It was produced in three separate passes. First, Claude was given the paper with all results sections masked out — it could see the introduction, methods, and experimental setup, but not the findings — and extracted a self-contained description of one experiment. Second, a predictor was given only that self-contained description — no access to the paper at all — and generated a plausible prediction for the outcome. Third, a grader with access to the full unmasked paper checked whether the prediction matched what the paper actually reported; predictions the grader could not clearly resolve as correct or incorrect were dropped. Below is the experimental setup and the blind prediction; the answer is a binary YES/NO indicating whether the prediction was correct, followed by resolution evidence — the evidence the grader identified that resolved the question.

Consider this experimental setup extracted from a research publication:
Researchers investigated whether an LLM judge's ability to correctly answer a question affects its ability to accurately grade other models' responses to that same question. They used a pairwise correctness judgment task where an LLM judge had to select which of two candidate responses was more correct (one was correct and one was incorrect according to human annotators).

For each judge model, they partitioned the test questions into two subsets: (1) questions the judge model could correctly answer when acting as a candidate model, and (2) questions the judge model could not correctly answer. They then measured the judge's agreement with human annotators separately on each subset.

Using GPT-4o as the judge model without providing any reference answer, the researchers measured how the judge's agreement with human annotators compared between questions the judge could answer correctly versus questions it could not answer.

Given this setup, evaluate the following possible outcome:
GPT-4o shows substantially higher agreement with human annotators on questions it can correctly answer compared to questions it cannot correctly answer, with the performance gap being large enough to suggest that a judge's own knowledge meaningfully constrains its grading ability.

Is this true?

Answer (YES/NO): YES